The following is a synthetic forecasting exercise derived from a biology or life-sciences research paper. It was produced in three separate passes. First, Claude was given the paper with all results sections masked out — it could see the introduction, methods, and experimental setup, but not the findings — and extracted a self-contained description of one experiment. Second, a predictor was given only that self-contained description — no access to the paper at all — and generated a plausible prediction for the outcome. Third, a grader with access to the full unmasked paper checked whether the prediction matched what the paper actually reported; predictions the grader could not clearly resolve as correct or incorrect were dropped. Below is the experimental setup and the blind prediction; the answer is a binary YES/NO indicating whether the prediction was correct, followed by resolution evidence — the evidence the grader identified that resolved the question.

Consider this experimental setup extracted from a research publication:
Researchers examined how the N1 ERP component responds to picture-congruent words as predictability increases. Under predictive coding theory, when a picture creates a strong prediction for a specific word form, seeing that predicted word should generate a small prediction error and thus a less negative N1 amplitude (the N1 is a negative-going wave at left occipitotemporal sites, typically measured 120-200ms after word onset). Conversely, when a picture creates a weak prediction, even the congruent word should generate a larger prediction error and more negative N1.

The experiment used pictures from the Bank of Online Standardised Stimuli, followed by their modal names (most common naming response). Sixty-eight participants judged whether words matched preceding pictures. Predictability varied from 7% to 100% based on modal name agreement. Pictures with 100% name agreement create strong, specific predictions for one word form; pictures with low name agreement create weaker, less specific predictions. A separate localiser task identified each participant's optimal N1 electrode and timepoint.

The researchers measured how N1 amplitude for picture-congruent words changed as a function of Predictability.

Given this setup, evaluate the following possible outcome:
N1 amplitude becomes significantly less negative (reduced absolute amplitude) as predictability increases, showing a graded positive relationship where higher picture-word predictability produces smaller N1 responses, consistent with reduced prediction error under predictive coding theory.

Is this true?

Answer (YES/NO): NO